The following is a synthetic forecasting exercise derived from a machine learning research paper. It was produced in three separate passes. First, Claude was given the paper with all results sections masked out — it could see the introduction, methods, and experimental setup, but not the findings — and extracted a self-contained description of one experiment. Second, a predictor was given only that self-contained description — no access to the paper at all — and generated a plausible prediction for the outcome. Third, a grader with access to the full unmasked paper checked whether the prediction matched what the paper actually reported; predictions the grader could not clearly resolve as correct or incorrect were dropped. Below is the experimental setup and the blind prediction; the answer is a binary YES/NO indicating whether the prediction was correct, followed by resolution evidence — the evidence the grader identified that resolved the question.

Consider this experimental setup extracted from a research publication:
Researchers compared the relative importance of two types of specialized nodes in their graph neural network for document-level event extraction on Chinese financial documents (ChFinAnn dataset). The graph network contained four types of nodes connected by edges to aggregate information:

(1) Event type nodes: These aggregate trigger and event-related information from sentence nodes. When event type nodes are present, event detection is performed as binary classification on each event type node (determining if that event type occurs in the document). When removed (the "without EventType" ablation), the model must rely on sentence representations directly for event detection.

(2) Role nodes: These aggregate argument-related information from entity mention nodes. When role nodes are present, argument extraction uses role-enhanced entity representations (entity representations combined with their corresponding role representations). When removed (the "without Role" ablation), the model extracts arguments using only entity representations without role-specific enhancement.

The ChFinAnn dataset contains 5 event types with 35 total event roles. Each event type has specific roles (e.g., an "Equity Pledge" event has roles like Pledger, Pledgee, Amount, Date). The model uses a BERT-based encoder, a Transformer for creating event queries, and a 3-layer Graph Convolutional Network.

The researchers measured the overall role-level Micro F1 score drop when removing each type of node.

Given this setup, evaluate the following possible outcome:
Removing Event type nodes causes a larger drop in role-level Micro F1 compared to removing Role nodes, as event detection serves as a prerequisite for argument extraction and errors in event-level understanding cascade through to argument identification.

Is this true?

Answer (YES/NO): NO